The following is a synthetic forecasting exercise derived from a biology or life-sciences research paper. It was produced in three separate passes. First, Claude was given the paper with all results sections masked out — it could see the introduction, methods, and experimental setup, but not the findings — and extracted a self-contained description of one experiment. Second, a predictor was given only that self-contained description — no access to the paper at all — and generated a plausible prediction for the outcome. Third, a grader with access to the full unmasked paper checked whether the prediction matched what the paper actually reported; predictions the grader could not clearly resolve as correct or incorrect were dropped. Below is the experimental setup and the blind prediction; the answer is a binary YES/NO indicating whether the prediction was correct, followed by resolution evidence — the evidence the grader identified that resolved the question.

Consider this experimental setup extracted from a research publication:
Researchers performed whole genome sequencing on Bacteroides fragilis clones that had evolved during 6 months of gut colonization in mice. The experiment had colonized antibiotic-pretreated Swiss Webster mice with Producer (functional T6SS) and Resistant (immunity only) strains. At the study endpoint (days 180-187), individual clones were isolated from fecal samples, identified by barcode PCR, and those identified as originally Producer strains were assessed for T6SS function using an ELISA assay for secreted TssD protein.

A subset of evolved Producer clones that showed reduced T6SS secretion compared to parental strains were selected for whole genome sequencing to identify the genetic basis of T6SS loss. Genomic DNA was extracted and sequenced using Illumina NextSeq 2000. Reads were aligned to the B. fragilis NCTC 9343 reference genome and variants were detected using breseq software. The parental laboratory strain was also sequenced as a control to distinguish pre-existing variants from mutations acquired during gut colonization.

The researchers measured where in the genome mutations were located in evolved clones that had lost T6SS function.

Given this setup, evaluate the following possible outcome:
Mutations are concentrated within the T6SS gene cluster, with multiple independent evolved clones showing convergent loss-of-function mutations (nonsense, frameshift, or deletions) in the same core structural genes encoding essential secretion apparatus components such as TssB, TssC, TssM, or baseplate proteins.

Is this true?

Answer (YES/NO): NO